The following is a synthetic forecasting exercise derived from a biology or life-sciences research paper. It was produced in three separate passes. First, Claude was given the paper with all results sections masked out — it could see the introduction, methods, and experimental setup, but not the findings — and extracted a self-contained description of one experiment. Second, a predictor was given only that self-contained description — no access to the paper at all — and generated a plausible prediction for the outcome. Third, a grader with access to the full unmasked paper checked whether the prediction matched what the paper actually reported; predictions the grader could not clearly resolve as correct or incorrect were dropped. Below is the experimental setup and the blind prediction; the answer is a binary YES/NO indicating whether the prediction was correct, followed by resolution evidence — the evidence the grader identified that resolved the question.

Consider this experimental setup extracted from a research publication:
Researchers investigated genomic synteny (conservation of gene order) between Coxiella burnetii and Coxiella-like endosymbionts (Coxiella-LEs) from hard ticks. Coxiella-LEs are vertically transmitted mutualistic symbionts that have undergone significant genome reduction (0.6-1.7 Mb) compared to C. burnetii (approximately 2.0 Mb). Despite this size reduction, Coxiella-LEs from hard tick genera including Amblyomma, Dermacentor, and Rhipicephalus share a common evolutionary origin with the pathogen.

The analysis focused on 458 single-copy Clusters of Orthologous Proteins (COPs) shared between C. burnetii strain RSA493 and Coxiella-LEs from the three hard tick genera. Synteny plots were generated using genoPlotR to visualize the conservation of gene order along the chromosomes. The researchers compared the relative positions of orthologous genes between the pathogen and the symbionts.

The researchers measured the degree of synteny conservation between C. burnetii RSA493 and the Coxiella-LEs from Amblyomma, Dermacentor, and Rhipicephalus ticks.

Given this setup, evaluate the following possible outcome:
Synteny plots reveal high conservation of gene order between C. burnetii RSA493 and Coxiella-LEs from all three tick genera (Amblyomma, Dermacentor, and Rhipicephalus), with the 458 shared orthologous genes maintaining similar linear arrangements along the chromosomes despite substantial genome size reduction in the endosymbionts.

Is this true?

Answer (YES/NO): NO